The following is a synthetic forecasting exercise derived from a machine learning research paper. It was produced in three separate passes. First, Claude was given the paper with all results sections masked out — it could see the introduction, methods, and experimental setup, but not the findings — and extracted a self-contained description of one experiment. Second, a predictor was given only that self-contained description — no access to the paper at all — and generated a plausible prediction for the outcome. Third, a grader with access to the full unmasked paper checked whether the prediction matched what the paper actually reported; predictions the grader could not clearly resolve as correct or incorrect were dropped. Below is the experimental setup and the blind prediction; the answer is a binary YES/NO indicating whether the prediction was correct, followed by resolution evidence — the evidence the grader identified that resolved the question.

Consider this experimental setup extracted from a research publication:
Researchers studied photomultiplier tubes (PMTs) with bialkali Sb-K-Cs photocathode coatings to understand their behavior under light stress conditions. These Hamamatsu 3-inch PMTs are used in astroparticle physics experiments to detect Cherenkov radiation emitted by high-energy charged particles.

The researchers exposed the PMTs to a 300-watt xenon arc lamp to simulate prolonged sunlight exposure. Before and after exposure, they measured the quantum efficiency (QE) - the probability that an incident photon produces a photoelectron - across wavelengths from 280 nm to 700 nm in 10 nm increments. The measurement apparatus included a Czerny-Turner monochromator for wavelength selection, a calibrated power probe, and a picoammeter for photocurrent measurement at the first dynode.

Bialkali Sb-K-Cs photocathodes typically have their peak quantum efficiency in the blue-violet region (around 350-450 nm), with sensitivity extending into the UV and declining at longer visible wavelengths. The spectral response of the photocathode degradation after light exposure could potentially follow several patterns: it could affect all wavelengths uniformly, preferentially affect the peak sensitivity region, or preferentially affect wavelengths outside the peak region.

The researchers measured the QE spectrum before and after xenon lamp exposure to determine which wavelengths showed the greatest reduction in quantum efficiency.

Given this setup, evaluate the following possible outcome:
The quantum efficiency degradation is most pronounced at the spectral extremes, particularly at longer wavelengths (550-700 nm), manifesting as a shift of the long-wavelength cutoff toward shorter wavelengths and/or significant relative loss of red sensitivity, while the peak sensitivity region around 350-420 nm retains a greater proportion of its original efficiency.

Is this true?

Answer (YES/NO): NO